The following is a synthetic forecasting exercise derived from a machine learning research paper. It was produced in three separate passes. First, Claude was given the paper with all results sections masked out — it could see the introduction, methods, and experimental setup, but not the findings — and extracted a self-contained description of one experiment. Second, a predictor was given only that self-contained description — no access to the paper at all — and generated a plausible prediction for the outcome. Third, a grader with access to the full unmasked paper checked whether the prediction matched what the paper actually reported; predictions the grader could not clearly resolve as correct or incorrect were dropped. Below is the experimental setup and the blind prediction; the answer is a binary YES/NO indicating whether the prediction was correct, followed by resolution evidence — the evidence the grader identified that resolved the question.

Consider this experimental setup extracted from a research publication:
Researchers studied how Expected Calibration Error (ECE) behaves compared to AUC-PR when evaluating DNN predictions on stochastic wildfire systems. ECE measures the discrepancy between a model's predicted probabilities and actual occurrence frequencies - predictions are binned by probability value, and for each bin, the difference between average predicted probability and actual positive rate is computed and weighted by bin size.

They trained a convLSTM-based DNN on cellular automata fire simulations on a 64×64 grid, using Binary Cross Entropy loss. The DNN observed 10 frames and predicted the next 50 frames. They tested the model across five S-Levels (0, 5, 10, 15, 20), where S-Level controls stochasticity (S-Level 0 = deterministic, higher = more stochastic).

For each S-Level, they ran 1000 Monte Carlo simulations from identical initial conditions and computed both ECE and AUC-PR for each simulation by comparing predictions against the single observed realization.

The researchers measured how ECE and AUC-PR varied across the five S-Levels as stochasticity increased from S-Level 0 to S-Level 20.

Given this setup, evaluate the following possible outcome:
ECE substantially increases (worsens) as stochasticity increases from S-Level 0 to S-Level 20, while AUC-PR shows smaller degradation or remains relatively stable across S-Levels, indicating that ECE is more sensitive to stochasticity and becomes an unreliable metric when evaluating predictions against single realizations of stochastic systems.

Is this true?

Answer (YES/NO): NO